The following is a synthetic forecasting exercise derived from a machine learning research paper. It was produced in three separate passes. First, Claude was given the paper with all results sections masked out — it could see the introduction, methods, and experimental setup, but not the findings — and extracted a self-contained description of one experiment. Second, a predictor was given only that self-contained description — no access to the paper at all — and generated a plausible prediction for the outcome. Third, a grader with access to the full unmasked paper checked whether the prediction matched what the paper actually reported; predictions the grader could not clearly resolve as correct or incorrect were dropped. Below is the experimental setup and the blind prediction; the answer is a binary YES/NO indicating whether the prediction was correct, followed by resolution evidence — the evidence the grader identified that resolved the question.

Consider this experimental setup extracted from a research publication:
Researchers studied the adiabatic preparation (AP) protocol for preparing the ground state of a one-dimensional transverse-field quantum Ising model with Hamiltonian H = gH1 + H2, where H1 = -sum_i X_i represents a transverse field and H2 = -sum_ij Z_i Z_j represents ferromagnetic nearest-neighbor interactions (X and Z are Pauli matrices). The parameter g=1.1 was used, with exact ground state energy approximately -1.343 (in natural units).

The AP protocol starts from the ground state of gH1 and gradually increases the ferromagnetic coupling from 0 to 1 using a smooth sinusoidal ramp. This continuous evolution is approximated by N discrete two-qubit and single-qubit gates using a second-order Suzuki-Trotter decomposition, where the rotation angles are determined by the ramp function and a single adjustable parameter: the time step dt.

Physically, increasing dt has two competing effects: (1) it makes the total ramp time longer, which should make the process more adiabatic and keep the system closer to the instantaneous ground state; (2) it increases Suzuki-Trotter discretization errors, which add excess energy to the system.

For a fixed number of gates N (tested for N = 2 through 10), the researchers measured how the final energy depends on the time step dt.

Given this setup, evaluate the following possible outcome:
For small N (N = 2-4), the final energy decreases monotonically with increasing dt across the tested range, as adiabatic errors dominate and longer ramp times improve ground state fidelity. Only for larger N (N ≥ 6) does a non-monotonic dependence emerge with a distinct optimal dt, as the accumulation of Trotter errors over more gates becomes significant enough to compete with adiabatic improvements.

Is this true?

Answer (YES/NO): NO